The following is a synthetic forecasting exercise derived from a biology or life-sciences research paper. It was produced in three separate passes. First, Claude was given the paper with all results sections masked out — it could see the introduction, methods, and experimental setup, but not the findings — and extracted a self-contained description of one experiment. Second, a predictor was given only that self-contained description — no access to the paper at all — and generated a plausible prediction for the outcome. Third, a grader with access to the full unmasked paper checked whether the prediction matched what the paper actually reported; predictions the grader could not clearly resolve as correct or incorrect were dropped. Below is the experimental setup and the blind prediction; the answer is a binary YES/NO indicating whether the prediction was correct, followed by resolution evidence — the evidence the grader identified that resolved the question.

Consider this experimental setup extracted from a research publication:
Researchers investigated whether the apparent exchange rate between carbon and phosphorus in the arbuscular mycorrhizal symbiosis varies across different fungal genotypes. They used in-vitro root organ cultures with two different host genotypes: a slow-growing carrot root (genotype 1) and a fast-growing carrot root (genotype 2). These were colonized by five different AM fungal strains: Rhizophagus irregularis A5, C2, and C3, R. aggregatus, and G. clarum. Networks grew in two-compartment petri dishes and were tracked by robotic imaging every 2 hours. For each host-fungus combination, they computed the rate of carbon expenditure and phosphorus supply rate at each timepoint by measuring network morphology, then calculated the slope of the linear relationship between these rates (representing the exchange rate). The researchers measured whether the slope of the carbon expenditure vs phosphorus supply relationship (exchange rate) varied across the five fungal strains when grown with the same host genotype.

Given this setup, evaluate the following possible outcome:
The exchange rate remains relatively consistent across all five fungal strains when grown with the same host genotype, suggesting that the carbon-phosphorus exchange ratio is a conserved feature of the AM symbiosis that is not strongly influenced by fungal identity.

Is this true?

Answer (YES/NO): YES